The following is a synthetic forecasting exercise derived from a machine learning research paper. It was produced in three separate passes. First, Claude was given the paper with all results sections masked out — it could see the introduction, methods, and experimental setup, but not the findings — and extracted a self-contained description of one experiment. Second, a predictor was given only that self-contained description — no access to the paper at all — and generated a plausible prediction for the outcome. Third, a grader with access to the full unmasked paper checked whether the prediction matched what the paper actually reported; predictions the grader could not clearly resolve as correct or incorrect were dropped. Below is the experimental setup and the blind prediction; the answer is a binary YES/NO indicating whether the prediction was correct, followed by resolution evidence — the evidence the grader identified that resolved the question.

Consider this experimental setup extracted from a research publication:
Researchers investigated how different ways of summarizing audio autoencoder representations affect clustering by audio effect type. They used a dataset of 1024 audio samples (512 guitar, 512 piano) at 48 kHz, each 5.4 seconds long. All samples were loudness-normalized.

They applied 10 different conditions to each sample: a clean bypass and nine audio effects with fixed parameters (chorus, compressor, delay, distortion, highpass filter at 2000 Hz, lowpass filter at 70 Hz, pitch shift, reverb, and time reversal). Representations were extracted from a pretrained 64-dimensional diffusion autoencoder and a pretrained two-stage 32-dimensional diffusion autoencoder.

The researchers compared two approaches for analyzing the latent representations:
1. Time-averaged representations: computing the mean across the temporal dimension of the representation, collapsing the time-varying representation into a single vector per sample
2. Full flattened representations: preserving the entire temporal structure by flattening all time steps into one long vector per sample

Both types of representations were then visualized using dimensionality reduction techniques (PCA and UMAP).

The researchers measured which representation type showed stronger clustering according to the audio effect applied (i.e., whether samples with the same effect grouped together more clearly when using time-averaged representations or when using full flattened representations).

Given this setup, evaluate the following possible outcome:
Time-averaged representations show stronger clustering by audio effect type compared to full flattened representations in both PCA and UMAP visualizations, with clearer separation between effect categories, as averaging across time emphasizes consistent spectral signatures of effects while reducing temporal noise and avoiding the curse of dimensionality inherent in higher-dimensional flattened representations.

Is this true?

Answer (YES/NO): NO